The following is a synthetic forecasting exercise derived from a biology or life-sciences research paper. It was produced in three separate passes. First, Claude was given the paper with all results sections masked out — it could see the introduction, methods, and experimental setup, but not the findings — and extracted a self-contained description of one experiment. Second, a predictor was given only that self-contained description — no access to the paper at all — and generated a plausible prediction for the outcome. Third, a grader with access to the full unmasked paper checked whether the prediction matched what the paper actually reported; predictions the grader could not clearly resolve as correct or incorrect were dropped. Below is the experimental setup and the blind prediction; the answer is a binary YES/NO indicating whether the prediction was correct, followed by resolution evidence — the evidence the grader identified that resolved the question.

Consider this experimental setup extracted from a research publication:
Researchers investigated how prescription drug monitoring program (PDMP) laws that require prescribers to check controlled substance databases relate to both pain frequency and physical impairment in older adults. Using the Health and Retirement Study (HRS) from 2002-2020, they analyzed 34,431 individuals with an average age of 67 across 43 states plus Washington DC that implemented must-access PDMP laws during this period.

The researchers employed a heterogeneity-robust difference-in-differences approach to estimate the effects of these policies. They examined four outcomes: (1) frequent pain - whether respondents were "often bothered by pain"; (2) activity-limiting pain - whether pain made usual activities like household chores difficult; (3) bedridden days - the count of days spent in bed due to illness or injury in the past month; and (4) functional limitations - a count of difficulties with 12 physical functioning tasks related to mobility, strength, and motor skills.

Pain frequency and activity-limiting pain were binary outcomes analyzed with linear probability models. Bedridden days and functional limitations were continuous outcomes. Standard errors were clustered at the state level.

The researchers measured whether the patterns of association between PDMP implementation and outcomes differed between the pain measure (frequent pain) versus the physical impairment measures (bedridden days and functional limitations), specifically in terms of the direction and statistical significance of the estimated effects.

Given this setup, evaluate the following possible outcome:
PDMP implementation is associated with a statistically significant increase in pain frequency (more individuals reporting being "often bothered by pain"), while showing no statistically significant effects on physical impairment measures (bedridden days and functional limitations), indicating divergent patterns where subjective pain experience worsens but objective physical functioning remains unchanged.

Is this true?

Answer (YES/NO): YES